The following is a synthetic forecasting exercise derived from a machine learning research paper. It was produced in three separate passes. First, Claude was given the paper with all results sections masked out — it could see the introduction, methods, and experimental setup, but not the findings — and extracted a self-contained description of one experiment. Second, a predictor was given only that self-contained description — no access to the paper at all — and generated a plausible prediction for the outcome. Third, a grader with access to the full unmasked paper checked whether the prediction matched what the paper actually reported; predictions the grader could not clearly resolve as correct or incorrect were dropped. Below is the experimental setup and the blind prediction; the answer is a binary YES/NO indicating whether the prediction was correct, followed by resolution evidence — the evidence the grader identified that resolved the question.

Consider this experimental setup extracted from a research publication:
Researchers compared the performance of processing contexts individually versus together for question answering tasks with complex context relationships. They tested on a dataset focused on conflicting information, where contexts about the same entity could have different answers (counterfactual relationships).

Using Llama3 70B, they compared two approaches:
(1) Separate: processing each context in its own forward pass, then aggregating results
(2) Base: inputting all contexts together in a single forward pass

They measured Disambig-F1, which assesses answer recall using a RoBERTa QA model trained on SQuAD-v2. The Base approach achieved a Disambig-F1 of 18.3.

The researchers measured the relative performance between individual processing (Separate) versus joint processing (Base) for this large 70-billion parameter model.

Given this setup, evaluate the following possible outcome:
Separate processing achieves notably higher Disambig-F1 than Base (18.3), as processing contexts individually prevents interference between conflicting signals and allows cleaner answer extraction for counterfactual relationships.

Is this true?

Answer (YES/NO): YES